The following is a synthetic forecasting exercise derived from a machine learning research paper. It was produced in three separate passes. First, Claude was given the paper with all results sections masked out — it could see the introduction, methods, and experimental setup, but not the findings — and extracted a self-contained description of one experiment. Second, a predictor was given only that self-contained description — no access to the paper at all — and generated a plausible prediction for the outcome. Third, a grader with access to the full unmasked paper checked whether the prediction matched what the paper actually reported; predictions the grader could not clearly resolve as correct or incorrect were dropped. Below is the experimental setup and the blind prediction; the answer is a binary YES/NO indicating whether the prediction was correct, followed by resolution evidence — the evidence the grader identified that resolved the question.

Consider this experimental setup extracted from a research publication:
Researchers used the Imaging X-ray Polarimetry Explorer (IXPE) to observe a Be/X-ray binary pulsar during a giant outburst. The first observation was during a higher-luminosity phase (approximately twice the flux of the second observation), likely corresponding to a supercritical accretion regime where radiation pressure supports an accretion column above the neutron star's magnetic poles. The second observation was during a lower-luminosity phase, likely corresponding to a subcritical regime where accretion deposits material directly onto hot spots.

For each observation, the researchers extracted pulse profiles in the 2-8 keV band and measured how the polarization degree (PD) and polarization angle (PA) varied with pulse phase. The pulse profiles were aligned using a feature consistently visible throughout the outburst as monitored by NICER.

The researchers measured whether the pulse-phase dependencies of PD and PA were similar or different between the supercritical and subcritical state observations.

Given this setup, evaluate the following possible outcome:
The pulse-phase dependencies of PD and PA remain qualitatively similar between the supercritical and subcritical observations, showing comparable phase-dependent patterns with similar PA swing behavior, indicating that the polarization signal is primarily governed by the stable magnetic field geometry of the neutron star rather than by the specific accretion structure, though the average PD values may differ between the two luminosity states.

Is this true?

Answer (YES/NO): NO